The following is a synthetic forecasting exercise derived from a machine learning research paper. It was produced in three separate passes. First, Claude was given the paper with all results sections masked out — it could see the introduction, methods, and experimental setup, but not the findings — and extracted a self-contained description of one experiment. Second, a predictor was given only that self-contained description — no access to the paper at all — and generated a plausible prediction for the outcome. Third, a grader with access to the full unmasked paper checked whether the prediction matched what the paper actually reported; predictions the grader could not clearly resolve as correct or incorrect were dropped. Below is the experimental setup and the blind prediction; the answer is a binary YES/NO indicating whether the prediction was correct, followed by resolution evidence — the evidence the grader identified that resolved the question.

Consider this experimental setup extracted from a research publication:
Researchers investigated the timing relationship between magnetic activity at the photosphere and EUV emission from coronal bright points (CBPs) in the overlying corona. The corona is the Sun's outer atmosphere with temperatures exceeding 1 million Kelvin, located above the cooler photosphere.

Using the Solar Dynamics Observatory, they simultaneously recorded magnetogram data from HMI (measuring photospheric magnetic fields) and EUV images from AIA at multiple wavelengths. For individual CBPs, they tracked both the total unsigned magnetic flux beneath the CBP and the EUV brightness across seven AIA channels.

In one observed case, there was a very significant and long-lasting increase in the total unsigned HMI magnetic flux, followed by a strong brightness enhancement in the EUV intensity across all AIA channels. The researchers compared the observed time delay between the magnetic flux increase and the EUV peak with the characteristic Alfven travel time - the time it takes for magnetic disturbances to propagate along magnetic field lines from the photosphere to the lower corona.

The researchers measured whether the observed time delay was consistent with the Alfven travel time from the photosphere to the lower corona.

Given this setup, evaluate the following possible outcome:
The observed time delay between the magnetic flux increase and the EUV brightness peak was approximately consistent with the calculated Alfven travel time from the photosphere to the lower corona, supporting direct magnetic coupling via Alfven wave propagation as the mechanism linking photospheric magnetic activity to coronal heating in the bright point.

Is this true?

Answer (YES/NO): YES